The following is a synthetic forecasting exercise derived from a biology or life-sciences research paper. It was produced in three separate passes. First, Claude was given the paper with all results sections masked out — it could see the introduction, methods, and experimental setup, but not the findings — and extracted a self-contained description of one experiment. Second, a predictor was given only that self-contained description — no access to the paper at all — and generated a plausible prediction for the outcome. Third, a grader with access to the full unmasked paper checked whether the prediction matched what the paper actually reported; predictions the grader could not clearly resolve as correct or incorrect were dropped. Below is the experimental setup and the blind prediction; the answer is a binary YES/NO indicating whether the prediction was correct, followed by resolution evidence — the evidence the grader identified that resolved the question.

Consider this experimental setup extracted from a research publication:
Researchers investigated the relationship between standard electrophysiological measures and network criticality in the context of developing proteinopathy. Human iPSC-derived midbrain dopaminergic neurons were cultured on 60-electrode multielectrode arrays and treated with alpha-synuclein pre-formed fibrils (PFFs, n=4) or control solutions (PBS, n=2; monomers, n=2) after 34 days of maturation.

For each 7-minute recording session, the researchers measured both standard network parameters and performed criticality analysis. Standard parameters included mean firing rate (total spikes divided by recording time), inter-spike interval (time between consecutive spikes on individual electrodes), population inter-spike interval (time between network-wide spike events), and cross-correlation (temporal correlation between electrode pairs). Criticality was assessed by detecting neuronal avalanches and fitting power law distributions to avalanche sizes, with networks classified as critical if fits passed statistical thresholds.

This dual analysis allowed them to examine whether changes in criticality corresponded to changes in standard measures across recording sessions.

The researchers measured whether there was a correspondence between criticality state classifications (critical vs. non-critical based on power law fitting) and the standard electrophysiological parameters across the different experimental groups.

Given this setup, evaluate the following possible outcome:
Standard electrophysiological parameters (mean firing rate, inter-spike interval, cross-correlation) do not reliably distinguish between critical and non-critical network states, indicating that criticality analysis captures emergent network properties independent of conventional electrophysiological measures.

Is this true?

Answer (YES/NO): YES